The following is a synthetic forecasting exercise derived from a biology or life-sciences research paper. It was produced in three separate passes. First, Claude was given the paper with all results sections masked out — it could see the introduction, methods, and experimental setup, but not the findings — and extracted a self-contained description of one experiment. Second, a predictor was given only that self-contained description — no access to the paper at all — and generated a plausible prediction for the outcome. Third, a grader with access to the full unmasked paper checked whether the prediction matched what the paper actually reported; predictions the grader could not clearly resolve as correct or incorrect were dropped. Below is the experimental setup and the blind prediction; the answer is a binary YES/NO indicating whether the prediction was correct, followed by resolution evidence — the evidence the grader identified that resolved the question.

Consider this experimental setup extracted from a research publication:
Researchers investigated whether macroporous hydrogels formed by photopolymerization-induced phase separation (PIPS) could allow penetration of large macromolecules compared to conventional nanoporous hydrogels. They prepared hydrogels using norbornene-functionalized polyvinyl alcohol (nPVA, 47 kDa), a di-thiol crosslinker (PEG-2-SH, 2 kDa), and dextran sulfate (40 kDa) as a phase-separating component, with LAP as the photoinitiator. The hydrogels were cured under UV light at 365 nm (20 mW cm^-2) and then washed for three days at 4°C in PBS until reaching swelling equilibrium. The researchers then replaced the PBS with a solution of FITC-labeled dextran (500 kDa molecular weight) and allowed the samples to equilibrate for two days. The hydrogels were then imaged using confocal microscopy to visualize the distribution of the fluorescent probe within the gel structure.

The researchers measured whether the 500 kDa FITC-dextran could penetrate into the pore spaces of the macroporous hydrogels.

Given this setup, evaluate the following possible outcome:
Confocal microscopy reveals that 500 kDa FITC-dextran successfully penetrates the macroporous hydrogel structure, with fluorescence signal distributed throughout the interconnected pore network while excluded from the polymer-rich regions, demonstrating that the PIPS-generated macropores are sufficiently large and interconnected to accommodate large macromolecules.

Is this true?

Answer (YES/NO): YES